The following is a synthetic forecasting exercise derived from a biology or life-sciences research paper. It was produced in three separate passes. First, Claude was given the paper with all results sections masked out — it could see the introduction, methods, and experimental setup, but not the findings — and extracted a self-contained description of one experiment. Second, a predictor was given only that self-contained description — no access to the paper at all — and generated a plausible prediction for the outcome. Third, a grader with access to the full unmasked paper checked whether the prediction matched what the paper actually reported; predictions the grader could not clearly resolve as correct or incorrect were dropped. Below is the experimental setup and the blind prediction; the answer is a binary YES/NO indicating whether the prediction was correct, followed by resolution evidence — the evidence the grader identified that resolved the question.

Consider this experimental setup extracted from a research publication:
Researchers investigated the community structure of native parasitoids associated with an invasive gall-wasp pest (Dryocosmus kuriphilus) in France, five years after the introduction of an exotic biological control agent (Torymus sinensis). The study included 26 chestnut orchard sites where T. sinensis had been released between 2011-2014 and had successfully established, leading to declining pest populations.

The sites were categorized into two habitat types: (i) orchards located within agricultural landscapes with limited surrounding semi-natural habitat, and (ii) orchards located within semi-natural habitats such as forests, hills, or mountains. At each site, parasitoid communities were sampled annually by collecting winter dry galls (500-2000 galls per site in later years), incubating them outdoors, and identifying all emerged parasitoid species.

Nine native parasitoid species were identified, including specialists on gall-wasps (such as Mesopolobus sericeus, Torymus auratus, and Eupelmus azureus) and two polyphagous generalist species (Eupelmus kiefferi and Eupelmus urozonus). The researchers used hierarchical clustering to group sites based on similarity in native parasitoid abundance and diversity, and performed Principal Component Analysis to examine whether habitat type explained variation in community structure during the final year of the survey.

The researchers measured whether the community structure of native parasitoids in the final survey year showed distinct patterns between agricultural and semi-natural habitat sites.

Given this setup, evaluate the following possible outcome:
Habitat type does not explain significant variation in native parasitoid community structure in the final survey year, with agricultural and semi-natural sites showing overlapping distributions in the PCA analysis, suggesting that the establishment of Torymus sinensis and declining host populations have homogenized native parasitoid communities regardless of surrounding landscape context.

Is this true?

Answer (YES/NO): NO